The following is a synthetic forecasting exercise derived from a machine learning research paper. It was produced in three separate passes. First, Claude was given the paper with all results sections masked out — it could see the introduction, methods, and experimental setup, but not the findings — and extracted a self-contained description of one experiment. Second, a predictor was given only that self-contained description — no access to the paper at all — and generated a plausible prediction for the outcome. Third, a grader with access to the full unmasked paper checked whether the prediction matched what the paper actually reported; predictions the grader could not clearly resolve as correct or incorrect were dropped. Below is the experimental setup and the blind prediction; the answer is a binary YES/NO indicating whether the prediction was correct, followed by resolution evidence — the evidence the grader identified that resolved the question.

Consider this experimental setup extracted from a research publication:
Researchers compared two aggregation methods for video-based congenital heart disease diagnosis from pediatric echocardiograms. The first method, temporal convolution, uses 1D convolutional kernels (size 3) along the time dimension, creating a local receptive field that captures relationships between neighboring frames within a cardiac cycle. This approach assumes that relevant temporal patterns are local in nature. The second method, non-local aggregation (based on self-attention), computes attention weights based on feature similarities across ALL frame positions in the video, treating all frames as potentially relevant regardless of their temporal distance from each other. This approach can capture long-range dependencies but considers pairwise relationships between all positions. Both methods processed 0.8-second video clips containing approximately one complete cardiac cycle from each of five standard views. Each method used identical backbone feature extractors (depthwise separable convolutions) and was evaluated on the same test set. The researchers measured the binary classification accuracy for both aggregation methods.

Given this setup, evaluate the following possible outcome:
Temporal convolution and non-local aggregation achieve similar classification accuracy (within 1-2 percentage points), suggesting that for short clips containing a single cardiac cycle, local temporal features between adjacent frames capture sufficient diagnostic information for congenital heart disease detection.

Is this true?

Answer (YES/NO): YES